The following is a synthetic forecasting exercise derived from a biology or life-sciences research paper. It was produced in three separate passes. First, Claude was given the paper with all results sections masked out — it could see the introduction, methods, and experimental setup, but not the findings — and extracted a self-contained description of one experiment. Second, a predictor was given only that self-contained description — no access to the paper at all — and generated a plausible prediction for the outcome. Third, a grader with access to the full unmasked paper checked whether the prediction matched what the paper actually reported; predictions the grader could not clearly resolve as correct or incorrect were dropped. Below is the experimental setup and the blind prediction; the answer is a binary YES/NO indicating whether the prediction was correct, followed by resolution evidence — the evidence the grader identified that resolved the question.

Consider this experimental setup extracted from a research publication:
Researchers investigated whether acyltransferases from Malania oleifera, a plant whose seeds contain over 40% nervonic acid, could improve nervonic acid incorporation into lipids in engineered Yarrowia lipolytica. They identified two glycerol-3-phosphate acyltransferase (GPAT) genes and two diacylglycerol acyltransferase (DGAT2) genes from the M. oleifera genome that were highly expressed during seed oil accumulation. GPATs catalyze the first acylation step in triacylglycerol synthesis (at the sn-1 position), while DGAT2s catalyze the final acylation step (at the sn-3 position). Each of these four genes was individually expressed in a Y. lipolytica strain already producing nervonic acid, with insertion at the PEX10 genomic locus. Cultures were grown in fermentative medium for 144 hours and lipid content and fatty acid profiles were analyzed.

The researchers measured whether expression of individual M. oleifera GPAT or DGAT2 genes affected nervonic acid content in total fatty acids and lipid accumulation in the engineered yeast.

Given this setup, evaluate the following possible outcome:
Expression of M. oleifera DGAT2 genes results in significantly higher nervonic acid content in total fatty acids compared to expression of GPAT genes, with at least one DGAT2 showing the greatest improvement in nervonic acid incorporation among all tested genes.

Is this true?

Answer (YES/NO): NO